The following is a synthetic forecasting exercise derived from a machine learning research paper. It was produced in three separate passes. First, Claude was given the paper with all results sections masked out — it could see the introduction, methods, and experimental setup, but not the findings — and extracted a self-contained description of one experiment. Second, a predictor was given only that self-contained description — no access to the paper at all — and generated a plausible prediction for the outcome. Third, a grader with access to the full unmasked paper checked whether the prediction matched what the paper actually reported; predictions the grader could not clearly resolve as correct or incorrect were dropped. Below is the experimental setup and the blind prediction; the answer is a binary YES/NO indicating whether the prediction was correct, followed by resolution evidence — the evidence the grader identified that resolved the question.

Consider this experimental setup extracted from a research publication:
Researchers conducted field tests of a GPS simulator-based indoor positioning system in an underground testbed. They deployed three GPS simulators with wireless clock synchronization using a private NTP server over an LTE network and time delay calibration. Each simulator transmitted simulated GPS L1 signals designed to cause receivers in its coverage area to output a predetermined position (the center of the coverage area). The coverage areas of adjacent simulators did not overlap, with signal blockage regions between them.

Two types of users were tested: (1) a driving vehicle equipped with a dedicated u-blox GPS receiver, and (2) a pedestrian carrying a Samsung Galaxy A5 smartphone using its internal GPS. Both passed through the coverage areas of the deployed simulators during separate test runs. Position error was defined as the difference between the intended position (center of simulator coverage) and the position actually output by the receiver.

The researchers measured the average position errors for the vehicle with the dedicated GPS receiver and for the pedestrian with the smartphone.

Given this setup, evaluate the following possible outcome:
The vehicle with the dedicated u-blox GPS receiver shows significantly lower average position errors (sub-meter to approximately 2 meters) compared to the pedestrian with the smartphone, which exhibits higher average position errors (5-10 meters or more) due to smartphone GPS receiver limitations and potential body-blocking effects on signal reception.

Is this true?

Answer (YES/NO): NO